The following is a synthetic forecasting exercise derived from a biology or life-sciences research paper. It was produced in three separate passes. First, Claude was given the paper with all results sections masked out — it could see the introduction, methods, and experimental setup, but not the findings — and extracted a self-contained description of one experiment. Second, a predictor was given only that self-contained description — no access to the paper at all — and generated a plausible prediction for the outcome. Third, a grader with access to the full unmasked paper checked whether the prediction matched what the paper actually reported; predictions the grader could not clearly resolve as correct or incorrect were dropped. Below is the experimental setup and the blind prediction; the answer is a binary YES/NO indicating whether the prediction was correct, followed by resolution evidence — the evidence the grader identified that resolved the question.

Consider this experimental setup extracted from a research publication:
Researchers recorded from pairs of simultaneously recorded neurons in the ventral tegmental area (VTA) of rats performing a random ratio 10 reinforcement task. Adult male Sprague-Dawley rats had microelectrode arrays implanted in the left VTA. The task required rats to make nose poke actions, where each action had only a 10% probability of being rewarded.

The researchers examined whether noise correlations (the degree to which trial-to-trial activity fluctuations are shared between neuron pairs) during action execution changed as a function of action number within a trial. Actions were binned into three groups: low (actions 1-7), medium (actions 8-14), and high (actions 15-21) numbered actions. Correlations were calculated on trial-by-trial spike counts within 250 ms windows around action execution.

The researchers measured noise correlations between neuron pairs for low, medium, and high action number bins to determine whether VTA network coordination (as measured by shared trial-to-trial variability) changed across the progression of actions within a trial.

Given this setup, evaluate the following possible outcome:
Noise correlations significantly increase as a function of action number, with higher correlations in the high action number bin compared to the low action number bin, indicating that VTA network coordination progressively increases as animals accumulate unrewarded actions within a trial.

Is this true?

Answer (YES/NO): YES